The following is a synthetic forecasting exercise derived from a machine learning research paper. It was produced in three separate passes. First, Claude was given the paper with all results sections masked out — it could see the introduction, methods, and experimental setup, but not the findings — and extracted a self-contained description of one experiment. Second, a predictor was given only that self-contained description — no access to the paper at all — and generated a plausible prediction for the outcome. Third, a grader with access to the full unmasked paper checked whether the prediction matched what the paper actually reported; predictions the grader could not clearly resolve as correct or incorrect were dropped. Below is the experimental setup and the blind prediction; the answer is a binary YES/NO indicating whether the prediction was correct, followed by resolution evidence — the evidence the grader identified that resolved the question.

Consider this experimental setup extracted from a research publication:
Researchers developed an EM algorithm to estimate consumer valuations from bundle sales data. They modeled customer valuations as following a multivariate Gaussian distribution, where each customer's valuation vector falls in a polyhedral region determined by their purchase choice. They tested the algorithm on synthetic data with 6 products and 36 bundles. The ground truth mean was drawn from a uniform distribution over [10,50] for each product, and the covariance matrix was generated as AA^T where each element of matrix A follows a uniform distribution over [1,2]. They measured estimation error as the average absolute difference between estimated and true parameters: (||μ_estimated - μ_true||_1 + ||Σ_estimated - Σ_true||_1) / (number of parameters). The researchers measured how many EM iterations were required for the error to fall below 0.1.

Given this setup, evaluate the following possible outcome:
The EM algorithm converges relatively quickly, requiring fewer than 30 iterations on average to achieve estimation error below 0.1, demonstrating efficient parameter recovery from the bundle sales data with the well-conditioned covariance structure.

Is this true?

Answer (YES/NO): YES